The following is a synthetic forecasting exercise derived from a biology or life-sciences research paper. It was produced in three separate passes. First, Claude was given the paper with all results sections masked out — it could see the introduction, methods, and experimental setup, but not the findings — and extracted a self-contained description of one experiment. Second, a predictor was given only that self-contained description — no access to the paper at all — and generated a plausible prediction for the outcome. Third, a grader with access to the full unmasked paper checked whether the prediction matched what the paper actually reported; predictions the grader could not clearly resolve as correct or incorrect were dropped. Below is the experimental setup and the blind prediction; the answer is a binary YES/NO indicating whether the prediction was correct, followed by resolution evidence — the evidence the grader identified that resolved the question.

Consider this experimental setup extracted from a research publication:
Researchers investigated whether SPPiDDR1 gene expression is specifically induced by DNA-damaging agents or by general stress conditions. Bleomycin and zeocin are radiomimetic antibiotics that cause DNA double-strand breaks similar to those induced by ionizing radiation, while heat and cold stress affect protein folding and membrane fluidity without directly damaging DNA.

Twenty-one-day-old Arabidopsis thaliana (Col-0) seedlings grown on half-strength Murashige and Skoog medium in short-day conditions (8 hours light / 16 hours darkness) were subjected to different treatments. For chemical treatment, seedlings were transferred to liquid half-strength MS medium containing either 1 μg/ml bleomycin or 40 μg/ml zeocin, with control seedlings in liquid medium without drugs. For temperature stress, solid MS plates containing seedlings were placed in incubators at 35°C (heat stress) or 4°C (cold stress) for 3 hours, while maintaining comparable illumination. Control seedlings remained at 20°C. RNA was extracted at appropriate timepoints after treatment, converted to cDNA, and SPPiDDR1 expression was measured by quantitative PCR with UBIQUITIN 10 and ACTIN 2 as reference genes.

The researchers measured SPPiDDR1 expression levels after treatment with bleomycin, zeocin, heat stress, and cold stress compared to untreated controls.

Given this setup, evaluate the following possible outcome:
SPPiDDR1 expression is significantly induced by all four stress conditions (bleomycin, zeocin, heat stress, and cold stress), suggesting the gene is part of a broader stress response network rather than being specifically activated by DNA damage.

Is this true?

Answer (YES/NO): NO